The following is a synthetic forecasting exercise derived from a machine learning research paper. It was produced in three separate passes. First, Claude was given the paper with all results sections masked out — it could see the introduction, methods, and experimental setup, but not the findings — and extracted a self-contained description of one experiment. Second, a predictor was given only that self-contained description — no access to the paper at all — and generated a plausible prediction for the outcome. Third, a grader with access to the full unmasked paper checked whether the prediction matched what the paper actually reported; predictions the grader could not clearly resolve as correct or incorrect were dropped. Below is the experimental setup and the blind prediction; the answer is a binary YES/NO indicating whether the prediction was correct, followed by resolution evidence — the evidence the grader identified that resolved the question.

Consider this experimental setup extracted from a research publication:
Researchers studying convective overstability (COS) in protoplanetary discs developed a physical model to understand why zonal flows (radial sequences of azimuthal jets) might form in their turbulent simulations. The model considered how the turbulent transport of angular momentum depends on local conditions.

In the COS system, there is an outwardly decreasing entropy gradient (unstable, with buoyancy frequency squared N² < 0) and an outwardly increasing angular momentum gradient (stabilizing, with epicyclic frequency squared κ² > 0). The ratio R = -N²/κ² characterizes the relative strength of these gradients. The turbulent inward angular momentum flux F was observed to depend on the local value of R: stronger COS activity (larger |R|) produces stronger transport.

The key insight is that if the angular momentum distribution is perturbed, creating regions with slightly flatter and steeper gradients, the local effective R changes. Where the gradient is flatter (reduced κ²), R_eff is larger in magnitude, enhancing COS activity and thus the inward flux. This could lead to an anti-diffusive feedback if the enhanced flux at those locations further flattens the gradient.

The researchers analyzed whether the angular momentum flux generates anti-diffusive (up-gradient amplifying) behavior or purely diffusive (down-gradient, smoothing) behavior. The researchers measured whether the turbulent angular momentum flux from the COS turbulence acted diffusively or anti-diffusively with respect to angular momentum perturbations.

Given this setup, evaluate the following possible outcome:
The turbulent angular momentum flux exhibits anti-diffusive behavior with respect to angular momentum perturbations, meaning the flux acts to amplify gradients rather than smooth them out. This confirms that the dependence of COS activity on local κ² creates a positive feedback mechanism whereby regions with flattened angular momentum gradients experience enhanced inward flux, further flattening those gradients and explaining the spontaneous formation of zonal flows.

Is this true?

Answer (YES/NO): YES